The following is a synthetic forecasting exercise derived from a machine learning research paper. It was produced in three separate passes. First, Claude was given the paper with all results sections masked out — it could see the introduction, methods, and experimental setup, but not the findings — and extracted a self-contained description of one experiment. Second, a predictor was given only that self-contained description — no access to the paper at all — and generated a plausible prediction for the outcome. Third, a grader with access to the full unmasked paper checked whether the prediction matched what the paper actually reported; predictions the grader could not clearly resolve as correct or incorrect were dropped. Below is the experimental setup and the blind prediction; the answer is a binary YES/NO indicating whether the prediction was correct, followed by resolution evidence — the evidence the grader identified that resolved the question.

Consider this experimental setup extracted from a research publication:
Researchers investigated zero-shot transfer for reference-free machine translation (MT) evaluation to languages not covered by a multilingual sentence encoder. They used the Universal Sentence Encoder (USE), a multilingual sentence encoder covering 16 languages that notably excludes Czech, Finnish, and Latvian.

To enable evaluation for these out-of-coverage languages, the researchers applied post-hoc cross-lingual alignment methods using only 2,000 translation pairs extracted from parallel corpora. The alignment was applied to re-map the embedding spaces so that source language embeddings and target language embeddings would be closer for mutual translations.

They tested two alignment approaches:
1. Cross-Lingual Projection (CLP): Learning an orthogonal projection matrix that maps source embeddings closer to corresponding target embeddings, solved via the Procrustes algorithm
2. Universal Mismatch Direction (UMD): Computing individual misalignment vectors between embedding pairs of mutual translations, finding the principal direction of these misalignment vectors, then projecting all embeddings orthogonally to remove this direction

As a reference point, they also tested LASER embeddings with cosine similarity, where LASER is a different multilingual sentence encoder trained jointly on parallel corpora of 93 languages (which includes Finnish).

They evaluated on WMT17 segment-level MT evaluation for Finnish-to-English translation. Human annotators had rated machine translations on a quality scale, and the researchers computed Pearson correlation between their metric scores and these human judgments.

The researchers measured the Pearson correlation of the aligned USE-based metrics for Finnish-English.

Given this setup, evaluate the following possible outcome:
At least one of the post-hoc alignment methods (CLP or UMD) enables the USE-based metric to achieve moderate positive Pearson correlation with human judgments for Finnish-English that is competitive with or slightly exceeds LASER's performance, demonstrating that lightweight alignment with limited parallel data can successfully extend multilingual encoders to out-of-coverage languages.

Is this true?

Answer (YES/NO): NO